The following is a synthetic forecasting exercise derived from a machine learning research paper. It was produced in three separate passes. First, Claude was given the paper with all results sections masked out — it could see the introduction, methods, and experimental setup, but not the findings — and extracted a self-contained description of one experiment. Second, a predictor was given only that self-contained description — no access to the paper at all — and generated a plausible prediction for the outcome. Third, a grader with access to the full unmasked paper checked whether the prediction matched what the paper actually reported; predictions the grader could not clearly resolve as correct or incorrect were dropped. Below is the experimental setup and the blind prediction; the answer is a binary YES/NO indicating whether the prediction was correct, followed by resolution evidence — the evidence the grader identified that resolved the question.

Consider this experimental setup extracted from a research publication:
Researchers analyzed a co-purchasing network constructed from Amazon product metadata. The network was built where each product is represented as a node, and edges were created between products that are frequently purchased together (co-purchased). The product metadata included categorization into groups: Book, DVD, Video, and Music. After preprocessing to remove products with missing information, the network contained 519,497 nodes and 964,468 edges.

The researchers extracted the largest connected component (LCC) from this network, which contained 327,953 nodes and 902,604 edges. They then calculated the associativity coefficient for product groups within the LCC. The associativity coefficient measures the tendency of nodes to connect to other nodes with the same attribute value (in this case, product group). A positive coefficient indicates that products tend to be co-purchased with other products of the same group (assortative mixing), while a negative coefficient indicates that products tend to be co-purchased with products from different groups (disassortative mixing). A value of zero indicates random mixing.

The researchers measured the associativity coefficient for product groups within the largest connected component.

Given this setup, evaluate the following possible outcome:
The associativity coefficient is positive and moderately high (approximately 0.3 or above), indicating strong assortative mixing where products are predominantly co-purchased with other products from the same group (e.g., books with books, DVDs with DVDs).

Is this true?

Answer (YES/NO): YES